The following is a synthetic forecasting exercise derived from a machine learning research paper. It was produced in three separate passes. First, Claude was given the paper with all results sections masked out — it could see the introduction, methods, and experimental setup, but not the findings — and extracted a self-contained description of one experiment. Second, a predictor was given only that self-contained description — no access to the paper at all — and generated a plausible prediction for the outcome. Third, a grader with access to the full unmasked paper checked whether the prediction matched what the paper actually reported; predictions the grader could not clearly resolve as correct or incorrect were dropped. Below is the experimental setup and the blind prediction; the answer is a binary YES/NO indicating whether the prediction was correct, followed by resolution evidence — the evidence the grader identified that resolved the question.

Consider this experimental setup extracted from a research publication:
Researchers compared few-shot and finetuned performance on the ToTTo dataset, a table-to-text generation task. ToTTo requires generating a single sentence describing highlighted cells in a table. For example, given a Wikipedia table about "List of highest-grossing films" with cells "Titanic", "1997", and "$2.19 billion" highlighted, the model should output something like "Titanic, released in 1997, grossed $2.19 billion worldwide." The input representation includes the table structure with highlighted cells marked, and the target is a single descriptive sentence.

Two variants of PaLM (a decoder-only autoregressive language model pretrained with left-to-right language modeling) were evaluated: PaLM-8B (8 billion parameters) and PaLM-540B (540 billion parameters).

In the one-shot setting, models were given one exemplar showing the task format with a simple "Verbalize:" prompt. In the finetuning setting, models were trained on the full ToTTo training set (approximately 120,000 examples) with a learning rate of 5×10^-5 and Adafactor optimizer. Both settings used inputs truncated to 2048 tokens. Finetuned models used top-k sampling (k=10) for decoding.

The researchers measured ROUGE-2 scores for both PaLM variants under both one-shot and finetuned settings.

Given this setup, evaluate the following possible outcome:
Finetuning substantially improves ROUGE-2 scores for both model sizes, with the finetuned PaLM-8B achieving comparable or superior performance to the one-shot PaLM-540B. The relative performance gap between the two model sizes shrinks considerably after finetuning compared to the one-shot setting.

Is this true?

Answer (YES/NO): YES